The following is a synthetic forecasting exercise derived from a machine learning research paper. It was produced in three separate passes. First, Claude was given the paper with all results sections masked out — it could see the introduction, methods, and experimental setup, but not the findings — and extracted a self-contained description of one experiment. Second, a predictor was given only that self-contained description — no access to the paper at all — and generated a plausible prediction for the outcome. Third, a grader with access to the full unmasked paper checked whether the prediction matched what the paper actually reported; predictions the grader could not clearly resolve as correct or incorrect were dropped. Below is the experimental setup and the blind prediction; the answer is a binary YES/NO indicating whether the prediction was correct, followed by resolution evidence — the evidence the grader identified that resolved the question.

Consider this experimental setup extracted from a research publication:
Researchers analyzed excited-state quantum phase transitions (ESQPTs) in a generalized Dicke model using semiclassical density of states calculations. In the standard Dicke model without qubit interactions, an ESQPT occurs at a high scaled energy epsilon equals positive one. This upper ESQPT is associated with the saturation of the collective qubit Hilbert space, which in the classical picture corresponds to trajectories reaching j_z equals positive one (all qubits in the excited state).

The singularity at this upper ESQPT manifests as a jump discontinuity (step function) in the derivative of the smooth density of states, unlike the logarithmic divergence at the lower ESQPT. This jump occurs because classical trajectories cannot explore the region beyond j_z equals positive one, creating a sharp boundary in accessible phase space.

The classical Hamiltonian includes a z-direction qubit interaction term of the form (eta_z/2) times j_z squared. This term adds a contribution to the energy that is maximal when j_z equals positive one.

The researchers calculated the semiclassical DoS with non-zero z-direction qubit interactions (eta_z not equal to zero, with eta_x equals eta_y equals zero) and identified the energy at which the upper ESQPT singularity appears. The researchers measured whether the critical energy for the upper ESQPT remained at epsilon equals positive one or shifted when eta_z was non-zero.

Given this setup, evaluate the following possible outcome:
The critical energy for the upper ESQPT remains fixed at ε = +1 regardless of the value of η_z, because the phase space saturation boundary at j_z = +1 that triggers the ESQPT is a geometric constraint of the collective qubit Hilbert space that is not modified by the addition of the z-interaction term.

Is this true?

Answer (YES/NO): NO